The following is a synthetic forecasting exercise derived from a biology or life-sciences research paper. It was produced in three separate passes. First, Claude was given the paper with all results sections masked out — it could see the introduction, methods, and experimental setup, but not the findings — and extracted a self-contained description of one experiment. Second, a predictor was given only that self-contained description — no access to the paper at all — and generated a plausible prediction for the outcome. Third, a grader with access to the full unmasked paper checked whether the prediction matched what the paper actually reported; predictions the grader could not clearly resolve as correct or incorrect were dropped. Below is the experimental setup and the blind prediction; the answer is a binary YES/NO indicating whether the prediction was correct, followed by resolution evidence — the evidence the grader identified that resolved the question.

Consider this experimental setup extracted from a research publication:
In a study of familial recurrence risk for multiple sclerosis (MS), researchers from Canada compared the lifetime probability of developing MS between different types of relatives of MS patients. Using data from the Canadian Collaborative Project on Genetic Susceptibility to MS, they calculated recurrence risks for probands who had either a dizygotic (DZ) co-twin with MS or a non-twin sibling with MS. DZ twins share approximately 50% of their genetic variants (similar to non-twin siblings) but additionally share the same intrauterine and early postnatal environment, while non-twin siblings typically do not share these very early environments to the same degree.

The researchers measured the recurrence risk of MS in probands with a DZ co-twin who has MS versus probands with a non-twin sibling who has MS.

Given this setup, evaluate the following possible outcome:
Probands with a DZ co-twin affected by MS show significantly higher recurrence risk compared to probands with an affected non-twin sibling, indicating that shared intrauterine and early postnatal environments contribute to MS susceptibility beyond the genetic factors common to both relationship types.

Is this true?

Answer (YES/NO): YES